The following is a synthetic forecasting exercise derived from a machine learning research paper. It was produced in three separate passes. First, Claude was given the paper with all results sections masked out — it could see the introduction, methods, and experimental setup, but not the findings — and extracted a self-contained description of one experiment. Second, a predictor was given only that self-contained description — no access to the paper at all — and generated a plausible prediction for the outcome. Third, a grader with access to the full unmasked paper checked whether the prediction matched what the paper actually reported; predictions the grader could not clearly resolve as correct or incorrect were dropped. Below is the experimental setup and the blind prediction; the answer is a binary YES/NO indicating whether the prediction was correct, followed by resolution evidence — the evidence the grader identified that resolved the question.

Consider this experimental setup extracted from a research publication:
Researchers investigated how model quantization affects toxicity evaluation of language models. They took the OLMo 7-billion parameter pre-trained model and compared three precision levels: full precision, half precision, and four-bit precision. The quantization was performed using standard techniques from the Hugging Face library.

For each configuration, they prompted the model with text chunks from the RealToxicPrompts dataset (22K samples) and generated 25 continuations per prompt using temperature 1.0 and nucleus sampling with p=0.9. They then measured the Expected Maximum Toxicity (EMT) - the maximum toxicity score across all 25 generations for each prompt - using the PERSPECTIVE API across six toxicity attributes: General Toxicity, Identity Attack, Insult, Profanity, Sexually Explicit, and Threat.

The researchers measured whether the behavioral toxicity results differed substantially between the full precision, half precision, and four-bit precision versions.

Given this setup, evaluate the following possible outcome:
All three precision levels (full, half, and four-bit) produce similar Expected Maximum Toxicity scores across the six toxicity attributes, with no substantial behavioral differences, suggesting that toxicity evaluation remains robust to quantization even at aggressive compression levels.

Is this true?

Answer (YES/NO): YES